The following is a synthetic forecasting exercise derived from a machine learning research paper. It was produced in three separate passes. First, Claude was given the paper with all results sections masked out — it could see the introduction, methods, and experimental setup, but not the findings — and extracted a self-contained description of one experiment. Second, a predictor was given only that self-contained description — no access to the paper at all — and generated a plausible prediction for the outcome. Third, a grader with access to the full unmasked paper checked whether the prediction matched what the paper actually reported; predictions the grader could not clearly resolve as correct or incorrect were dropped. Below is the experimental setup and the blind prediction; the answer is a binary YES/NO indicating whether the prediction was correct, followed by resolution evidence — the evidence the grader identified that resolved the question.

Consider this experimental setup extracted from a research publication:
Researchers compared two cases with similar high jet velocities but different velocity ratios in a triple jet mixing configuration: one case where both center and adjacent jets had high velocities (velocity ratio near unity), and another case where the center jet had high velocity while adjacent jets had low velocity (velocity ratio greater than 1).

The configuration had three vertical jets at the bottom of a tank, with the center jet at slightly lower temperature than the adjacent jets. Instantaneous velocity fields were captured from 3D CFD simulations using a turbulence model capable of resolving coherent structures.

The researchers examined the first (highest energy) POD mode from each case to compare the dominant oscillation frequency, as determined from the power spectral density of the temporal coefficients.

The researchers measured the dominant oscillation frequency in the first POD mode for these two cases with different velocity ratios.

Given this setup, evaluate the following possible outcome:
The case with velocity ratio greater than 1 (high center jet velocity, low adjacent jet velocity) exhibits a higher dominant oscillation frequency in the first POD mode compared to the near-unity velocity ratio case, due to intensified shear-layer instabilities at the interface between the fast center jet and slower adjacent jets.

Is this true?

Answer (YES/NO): NO